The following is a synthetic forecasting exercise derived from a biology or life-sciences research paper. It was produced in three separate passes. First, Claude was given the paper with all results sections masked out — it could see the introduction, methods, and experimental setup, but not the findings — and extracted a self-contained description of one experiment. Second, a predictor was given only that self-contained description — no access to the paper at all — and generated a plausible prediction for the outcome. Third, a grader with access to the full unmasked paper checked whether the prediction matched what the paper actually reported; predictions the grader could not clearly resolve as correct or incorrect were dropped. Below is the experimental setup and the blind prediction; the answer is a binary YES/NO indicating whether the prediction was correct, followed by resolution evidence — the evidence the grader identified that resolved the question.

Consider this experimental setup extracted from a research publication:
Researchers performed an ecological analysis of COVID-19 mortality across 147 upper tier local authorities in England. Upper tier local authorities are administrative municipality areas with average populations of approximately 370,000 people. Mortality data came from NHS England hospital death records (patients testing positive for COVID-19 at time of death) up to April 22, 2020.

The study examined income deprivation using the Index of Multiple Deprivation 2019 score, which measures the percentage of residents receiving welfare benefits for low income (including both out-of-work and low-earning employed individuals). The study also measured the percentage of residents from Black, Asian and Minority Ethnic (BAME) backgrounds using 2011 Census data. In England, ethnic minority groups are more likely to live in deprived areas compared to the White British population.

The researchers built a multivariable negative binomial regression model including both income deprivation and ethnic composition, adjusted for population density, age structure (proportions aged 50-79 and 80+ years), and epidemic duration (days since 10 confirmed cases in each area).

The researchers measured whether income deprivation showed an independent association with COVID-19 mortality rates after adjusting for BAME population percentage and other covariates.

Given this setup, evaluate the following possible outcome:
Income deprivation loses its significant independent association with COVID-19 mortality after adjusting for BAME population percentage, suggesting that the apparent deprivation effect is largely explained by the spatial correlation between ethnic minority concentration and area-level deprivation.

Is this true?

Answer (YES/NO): NO